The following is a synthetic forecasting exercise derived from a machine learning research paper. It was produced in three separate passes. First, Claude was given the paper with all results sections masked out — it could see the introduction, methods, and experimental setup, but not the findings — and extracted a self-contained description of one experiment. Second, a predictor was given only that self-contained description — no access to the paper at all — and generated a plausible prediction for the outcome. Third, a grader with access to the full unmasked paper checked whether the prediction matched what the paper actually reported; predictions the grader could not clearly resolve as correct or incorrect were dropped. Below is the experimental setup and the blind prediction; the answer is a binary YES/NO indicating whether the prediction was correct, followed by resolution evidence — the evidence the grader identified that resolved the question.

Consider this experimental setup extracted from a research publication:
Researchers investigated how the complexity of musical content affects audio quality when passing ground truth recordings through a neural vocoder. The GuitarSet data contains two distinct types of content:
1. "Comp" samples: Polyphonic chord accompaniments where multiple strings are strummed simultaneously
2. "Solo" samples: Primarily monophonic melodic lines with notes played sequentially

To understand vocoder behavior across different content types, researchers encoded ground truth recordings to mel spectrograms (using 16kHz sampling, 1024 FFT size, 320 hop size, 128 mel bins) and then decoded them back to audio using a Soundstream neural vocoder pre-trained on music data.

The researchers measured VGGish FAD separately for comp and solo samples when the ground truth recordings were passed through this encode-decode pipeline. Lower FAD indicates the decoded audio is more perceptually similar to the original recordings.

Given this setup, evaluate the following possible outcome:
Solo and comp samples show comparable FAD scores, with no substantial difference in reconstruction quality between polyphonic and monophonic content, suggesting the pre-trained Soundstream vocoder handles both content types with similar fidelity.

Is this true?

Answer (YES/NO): NO